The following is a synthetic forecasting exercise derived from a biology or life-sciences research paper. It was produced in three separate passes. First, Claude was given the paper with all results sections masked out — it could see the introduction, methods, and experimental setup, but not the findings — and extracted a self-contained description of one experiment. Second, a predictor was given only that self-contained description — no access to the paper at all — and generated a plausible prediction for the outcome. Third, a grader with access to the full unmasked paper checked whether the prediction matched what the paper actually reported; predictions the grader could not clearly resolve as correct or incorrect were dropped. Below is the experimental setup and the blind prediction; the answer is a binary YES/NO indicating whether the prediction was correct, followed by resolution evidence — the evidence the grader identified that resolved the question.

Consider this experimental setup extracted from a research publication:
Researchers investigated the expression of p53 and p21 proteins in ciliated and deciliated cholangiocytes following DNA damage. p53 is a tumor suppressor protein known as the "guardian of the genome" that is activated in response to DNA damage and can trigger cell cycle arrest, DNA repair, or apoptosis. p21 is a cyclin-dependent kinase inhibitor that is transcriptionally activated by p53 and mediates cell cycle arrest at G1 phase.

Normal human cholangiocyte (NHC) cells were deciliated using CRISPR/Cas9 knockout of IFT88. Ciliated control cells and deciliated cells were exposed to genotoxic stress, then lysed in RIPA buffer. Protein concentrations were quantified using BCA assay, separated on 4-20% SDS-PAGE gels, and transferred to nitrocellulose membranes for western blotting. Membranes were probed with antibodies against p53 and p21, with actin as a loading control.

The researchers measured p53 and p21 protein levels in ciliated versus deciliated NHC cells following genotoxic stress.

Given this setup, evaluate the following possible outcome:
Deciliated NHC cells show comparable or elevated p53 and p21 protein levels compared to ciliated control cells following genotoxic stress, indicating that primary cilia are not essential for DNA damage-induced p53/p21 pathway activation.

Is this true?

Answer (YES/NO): NO